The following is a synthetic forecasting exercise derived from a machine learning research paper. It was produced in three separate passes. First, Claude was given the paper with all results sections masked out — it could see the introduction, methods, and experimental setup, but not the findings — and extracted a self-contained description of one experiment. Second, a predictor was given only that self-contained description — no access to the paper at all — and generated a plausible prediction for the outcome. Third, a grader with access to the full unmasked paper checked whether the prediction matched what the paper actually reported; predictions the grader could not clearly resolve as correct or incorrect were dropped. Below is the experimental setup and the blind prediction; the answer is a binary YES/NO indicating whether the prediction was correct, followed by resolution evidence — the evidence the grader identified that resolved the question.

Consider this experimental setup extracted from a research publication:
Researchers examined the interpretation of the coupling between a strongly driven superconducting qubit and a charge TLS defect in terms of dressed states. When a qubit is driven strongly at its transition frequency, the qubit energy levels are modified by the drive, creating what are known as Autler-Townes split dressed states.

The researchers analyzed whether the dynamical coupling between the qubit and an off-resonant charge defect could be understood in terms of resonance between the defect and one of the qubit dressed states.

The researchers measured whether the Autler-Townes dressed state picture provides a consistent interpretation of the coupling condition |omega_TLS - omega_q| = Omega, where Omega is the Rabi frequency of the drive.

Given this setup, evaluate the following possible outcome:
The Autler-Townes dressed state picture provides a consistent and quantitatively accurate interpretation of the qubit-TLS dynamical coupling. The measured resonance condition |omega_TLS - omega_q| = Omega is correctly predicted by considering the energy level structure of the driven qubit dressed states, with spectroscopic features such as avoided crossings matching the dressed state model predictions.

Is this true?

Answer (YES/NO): YES